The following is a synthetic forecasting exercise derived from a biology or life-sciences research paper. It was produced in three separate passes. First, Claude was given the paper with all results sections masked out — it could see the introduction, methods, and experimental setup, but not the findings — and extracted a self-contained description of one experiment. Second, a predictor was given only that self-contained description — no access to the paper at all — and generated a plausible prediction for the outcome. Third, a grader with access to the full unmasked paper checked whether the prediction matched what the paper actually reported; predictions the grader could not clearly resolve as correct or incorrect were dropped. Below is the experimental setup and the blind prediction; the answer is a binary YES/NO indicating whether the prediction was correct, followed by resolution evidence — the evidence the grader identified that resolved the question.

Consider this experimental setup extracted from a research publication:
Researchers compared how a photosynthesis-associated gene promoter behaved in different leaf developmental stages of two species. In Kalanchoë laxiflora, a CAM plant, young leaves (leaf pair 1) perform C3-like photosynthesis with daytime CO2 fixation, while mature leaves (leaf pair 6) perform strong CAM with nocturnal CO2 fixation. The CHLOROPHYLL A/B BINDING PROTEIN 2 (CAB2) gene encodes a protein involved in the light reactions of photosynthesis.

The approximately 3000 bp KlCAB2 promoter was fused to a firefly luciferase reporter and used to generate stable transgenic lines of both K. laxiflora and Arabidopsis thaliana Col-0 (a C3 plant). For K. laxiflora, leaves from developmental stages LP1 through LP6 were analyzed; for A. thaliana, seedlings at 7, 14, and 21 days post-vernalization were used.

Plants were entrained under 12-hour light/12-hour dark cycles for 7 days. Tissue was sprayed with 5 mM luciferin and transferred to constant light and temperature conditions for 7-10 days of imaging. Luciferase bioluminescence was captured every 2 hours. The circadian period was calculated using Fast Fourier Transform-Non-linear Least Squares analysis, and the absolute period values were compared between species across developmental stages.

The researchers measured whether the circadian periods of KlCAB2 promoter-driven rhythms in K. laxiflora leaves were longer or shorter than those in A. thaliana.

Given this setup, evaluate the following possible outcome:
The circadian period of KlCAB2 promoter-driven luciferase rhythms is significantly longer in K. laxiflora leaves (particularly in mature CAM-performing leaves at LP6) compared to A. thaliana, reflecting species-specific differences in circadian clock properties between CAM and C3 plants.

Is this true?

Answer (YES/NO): NO